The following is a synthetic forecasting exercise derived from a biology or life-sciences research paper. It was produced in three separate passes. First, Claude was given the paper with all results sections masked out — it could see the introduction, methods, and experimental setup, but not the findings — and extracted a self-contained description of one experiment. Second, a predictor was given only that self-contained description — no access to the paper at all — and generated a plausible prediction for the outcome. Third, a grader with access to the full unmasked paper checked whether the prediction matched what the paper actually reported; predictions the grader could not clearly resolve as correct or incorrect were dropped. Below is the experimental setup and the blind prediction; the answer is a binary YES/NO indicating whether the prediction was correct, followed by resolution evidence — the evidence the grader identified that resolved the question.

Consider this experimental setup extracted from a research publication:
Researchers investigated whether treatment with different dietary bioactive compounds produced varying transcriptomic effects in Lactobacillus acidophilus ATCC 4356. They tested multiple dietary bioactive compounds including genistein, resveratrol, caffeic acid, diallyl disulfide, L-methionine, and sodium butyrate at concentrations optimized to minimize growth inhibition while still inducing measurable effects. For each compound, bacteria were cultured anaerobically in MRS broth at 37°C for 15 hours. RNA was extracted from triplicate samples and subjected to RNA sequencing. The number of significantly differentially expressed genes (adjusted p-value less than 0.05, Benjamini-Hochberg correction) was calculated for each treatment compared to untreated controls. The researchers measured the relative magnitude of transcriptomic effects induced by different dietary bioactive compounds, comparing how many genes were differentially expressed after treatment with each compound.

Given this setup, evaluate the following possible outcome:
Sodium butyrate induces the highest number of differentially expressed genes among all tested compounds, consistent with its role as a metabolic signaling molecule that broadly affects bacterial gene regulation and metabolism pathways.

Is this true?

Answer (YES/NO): NO